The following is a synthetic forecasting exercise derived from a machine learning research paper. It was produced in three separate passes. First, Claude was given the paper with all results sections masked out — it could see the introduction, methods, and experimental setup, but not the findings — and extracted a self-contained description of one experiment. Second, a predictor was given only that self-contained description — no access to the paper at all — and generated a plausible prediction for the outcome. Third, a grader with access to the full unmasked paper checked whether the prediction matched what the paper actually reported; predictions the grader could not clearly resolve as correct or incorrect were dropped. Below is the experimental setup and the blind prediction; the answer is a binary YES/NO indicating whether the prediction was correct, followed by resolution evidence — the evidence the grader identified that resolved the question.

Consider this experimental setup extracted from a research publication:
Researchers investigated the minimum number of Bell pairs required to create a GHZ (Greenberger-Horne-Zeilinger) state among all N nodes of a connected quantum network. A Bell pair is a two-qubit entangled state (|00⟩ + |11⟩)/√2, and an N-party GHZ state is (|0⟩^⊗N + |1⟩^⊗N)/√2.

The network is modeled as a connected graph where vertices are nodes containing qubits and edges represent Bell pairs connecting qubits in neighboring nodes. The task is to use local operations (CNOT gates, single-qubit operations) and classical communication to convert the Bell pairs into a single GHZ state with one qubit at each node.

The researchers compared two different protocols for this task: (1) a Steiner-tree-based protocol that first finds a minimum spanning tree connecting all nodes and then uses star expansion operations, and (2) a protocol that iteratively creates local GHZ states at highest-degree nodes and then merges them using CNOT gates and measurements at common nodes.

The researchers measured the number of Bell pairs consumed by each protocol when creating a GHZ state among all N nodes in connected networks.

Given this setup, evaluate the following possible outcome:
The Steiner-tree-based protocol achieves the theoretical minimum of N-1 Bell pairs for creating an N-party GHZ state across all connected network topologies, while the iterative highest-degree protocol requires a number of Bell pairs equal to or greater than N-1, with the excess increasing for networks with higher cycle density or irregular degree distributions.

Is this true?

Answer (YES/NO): NO